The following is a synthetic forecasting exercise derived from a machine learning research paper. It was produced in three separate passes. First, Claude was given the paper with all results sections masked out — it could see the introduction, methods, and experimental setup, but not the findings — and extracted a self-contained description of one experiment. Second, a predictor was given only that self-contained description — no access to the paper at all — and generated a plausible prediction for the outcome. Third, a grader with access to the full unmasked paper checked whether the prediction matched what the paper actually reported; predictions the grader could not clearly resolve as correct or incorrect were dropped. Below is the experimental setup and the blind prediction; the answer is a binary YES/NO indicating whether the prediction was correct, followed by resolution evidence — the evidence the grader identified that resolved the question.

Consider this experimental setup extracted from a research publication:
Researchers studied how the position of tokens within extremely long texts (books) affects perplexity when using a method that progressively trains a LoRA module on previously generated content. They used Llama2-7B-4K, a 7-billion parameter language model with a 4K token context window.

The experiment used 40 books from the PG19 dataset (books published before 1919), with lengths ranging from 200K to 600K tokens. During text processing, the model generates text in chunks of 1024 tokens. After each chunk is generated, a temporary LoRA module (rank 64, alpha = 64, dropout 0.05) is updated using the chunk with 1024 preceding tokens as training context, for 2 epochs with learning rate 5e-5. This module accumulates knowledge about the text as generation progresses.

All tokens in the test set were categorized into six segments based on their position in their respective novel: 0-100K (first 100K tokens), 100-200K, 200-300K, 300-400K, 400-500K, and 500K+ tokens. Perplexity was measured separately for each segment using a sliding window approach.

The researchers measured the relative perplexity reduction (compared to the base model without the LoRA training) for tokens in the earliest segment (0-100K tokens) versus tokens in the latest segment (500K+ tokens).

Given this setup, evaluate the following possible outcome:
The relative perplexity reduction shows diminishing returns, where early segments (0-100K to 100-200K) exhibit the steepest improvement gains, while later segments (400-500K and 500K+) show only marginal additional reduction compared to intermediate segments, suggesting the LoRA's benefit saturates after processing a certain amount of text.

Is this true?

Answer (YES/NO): NO